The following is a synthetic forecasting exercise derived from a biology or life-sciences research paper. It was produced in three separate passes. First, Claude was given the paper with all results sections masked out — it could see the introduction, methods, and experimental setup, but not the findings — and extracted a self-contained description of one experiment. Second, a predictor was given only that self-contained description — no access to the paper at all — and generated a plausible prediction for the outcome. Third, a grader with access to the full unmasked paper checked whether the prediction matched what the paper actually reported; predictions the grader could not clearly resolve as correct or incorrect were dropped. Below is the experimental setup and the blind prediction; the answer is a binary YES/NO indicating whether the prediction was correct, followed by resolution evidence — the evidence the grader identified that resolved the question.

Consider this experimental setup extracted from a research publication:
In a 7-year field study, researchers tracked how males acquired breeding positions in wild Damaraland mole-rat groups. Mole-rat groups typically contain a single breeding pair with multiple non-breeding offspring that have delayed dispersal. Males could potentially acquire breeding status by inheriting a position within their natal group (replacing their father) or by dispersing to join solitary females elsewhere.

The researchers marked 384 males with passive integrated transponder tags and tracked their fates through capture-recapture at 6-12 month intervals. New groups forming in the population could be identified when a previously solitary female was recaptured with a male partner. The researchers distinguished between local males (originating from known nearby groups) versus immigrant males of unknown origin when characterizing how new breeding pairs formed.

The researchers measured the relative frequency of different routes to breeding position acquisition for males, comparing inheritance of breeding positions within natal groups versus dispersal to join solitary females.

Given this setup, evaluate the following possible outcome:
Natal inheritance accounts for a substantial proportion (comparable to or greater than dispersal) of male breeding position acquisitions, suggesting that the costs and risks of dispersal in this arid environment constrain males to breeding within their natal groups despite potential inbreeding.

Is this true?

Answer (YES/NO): NO